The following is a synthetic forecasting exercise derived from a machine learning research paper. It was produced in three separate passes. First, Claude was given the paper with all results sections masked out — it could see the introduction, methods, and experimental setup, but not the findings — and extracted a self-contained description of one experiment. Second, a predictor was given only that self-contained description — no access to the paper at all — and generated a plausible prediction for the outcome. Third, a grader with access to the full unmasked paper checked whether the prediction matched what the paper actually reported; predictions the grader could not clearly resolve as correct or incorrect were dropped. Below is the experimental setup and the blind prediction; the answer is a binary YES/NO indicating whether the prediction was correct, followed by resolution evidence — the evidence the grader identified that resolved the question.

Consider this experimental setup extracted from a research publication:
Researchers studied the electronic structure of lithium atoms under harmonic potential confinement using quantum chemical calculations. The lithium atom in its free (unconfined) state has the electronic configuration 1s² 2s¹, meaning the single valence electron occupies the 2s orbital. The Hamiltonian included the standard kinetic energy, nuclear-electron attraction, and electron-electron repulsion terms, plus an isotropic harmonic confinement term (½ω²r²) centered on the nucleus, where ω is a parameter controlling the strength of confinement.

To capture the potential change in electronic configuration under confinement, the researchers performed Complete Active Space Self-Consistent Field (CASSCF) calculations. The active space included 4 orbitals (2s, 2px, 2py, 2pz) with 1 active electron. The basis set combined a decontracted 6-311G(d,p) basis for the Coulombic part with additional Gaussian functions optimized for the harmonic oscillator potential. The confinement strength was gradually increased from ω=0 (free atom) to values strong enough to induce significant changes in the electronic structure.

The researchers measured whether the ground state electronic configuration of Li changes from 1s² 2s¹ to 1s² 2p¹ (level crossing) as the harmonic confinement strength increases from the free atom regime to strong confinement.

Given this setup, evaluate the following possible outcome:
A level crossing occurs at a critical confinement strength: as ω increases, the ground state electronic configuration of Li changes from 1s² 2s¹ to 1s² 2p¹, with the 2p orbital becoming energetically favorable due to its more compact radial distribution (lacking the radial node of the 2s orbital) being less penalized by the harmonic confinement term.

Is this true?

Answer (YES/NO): YES